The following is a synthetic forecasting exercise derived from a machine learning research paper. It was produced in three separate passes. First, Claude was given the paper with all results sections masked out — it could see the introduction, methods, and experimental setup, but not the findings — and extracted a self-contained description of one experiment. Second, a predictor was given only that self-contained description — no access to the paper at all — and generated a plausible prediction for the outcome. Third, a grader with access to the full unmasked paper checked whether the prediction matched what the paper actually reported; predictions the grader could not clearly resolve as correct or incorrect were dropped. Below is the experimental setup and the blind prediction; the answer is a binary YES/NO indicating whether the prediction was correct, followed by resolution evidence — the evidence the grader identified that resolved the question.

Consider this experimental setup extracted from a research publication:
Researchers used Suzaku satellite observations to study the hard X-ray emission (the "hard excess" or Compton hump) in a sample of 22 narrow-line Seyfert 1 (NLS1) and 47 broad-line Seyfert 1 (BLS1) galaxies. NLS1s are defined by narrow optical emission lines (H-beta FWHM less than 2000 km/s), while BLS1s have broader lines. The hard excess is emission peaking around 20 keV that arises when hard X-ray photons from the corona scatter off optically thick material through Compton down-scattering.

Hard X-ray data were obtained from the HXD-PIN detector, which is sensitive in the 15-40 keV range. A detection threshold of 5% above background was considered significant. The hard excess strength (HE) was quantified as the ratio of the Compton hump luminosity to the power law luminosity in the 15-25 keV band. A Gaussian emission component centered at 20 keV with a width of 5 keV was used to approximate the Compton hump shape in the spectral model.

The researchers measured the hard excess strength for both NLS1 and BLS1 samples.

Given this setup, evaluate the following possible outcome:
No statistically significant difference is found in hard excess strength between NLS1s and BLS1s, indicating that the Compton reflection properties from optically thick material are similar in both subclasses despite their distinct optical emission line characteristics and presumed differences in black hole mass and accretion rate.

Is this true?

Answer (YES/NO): NO